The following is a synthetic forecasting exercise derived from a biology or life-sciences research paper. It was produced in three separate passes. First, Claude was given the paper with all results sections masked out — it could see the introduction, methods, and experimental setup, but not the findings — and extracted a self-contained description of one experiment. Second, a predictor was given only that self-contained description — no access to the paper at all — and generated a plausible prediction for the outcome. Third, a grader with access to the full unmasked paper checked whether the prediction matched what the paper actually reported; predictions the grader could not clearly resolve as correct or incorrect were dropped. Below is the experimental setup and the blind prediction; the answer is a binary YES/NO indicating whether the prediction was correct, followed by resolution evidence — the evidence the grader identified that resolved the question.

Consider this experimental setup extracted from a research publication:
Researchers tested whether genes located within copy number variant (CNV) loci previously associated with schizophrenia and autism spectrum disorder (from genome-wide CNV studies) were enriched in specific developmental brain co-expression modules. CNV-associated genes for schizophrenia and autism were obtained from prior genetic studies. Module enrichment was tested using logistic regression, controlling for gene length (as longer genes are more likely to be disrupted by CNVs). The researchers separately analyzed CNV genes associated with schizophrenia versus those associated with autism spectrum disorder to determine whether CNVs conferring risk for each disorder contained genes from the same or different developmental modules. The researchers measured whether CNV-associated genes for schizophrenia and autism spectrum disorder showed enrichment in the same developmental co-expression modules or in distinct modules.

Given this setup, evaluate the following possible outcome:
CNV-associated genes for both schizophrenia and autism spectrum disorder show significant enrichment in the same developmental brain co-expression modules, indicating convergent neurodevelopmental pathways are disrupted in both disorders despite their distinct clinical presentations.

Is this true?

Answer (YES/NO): YES